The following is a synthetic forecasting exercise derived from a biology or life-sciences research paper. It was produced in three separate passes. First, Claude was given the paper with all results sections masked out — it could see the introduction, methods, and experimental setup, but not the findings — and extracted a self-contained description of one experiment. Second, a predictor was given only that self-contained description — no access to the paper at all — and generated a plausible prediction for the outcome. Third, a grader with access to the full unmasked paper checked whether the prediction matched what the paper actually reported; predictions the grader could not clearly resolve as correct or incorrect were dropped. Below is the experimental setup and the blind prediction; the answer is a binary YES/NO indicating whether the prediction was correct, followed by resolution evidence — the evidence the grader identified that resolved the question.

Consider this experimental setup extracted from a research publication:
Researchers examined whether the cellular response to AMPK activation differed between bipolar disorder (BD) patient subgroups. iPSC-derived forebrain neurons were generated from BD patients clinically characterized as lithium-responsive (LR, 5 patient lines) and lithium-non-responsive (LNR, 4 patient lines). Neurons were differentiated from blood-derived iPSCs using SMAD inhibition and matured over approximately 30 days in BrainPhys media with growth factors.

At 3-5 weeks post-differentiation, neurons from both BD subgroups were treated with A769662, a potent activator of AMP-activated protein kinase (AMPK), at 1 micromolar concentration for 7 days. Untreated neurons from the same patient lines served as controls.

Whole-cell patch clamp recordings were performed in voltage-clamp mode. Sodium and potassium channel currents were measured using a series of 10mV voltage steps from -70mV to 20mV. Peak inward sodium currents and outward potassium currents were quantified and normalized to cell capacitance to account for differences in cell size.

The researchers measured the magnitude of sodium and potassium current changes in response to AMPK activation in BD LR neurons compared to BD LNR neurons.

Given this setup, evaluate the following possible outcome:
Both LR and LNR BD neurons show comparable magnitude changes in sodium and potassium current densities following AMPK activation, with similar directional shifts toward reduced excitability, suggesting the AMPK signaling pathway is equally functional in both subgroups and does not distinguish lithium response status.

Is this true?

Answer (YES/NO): NO